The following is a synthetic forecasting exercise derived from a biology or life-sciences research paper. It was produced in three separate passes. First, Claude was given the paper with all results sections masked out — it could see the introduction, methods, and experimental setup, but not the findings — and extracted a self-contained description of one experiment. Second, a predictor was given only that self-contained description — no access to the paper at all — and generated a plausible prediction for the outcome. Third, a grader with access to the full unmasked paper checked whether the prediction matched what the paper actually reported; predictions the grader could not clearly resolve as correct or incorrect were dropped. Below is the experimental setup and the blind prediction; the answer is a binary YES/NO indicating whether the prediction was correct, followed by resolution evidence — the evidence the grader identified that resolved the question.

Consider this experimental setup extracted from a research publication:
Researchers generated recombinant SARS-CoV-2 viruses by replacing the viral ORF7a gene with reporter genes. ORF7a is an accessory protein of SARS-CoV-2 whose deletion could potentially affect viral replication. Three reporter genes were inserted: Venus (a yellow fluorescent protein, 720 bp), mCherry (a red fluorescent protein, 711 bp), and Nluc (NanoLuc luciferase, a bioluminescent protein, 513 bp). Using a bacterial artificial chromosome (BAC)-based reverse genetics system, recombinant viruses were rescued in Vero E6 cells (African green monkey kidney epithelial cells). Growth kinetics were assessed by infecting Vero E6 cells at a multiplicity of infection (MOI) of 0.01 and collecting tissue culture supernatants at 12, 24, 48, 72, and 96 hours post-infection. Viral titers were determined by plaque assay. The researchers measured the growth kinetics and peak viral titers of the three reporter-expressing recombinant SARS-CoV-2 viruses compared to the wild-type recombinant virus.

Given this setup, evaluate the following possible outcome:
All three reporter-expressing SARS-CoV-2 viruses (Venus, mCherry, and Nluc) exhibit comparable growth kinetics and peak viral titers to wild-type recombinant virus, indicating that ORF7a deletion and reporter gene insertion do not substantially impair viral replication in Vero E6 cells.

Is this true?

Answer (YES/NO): YES